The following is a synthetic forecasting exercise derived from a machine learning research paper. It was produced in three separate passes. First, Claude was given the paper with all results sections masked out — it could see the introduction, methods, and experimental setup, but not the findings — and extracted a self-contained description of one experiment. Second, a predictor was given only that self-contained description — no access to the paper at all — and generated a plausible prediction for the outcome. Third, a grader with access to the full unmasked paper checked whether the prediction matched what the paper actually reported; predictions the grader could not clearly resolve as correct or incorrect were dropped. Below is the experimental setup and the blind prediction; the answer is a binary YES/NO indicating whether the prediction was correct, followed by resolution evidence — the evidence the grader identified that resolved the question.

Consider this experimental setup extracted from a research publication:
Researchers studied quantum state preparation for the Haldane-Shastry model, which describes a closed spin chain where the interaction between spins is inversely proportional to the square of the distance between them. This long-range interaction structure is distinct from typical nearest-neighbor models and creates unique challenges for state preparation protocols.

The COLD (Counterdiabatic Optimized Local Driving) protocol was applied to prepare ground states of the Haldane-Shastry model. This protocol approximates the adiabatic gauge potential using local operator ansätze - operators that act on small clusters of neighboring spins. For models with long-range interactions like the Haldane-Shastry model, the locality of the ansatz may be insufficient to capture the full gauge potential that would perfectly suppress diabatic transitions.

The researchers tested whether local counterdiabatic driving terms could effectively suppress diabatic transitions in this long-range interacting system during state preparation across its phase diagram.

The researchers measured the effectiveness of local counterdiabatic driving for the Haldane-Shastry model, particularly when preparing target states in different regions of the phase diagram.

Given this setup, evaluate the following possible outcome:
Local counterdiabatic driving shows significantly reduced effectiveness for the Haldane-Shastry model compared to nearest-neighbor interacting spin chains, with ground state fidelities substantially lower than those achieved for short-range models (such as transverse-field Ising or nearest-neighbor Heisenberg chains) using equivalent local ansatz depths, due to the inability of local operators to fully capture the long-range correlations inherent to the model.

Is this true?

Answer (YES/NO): NO